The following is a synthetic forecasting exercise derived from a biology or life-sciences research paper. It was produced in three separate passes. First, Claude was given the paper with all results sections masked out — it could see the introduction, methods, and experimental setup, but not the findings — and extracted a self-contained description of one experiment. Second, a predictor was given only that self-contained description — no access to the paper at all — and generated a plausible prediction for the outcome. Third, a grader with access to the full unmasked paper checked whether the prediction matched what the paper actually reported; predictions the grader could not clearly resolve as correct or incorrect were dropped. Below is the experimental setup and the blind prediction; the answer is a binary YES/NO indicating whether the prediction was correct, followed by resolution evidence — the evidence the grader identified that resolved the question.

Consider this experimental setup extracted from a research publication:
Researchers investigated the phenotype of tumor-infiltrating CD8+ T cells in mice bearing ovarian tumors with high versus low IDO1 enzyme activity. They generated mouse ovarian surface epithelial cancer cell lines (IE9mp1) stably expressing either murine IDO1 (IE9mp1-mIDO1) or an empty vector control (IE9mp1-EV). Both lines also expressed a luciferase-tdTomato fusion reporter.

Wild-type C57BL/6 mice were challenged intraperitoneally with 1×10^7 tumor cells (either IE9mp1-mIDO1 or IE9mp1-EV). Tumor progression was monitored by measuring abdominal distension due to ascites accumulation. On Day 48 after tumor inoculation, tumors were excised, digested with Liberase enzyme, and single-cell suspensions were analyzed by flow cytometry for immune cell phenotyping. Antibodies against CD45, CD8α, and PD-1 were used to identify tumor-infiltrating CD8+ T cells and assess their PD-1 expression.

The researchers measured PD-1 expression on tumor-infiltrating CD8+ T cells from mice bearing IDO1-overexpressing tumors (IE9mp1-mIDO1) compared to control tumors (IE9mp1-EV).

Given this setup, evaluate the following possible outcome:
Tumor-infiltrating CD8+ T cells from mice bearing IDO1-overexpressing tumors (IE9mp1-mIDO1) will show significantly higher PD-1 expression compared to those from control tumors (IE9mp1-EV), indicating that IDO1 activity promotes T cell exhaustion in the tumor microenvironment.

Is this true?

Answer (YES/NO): YES